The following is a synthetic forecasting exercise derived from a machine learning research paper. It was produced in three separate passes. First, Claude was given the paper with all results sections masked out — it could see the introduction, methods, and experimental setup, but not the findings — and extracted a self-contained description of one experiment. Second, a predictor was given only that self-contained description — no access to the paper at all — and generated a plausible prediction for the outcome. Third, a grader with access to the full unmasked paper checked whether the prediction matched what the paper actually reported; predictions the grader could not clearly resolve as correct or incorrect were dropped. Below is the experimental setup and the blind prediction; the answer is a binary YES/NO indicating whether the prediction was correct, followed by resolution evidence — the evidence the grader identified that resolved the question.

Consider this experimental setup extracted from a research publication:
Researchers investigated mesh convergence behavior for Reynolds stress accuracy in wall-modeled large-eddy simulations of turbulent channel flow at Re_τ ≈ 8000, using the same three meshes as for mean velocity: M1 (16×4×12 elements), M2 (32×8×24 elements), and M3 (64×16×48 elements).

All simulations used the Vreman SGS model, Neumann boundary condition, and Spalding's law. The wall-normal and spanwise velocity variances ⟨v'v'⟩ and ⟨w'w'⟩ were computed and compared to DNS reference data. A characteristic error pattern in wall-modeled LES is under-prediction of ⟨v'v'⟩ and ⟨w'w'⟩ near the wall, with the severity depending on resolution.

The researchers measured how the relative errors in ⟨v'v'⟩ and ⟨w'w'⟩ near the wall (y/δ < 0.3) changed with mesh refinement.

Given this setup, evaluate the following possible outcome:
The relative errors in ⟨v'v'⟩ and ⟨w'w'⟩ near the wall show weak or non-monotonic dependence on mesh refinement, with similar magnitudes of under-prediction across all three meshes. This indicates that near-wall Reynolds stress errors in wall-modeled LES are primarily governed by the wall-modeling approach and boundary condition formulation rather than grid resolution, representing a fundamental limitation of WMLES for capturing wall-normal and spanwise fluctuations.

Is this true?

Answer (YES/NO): NO